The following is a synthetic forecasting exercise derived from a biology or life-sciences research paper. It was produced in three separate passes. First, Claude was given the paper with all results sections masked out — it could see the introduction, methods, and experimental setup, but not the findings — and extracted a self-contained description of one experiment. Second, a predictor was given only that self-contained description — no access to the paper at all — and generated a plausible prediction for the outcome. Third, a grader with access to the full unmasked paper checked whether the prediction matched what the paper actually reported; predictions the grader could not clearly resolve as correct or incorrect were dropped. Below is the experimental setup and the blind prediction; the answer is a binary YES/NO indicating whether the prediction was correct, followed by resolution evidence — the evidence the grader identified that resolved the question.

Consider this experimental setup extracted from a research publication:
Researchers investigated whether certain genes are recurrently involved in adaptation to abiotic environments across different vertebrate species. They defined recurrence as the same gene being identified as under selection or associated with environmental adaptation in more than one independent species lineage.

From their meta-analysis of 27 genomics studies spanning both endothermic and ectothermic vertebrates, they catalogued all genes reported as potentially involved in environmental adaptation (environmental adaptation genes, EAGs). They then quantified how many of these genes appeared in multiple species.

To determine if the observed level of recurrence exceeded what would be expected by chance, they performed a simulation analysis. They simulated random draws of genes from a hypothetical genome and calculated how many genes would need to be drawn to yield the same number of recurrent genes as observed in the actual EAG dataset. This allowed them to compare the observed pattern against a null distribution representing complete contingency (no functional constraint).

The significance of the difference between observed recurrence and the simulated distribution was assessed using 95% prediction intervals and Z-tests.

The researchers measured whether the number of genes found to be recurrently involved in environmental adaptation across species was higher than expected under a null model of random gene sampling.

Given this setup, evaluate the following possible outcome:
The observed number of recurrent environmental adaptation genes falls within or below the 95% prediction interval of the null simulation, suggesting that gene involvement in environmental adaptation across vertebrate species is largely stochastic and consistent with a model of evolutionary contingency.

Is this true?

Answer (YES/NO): NO